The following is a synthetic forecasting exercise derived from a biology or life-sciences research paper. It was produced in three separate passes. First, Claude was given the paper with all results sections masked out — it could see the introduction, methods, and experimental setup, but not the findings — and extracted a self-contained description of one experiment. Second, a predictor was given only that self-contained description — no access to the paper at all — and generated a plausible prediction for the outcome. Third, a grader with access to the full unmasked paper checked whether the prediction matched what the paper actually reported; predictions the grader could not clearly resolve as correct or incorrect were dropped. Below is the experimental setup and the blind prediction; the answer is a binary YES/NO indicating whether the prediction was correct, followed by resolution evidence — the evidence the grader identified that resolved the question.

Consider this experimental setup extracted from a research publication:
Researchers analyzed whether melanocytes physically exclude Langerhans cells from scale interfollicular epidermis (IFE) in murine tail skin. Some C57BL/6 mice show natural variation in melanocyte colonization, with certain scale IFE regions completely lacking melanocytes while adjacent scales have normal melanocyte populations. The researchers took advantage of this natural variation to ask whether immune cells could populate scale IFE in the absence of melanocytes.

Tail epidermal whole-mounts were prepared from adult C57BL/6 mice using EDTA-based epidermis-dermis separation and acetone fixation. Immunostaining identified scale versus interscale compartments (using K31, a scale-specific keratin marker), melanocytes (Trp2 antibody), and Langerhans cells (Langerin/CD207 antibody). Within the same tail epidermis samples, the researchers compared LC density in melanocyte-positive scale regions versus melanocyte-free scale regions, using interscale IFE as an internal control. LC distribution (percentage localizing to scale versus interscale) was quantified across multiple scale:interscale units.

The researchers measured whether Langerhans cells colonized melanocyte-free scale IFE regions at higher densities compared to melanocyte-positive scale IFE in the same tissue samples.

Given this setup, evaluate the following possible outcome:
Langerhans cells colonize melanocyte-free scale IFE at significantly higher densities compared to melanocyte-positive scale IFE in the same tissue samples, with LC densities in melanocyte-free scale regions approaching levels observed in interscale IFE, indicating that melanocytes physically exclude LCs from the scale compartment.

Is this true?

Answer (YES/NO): NO